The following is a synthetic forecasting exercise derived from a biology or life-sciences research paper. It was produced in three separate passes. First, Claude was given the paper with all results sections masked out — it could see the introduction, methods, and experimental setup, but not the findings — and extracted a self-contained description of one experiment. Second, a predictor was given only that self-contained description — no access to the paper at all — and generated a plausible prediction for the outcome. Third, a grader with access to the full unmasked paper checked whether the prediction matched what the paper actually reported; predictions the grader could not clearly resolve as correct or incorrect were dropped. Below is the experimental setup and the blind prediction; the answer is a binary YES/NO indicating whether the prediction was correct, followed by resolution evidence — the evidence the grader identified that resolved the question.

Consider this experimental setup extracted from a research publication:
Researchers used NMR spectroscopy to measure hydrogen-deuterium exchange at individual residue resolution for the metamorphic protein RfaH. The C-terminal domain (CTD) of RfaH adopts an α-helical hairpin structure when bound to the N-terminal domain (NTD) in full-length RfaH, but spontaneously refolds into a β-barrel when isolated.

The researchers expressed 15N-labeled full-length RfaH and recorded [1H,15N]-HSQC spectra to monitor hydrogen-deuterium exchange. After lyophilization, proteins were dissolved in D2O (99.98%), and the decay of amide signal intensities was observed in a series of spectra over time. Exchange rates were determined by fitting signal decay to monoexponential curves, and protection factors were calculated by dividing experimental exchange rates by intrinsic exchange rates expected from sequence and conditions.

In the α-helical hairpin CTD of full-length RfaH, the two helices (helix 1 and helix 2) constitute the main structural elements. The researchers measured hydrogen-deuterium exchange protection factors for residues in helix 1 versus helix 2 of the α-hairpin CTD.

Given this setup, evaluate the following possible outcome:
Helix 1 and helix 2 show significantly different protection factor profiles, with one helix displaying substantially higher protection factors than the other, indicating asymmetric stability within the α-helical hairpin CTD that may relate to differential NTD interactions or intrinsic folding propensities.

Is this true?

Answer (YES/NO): NO